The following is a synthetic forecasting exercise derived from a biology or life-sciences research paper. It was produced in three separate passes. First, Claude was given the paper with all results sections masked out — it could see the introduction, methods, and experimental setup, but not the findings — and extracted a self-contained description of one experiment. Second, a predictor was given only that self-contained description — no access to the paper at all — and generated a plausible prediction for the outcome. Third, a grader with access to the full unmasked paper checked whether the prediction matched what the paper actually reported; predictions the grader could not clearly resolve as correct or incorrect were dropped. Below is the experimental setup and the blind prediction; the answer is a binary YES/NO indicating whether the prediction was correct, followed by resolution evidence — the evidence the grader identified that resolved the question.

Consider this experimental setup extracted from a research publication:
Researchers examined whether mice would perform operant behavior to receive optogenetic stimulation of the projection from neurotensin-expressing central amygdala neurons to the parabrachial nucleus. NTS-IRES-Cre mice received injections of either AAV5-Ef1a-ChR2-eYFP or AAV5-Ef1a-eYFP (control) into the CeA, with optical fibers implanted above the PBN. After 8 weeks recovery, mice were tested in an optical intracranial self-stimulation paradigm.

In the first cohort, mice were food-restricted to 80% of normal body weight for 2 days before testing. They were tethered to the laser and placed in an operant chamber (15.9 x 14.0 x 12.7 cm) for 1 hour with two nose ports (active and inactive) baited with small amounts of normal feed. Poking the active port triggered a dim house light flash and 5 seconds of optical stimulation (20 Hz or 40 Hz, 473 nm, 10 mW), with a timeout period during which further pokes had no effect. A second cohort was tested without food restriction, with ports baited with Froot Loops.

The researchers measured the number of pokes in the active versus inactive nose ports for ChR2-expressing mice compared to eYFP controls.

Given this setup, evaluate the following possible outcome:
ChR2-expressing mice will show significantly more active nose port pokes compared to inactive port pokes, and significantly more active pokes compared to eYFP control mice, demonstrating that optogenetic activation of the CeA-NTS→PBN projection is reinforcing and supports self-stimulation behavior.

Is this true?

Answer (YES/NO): YES